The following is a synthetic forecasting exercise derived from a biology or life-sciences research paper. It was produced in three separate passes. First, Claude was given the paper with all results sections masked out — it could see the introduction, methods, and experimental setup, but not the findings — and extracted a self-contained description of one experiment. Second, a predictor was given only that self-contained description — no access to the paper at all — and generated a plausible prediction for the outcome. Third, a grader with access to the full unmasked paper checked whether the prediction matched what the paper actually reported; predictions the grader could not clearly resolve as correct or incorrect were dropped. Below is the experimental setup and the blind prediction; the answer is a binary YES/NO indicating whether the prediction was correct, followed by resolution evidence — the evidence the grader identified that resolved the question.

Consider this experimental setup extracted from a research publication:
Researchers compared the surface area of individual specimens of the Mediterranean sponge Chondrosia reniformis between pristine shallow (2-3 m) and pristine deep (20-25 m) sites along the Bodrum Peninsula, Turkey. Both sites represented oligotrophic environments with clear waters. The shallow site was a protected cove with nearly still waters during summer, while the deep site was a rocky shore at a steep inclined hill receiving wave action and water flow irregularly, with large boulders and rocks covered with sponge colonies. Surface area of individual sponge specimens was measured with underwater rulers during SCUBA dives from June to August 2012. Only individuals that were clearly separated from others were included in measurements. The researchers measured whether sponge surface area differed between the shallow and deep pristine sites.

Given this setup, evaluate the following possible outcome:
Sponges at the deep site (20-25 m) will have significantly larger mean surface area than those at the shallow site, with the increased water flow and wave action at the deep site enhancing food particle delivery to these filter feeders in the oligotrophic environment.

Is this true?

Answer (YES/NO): NO